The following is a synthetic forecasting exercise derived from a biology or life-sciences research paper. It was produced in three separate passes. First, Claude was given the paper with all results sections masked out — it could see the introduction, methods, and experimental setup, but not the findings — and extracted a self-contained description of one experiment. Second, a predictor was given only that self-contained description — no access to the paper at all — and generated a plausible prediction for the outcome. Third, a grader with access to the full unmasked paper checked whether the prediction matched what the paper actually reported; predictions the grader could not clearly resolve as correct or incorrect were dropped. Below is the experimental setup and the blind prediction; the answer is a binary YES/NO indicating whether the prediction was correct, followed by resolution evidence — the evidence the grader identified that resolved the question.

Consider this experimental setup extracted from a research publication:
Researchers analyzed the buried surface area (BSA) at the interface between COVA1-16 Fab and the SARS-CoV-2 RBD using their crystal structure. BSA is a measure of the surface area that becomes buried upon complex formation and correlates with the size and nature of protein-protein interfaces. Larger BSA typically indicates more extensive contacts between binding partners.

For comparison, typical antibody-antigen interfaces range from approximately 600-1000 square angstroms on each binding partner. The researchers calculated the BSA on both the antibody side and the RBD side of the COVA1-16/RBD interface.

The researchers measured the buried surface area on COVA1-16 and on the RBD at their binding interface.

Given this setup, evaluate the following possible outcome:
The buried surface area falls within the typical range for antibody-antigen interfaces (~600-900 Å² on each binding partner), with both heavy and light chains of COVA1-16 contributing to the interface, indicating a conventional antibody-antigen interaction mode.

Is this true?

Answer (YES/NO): NO